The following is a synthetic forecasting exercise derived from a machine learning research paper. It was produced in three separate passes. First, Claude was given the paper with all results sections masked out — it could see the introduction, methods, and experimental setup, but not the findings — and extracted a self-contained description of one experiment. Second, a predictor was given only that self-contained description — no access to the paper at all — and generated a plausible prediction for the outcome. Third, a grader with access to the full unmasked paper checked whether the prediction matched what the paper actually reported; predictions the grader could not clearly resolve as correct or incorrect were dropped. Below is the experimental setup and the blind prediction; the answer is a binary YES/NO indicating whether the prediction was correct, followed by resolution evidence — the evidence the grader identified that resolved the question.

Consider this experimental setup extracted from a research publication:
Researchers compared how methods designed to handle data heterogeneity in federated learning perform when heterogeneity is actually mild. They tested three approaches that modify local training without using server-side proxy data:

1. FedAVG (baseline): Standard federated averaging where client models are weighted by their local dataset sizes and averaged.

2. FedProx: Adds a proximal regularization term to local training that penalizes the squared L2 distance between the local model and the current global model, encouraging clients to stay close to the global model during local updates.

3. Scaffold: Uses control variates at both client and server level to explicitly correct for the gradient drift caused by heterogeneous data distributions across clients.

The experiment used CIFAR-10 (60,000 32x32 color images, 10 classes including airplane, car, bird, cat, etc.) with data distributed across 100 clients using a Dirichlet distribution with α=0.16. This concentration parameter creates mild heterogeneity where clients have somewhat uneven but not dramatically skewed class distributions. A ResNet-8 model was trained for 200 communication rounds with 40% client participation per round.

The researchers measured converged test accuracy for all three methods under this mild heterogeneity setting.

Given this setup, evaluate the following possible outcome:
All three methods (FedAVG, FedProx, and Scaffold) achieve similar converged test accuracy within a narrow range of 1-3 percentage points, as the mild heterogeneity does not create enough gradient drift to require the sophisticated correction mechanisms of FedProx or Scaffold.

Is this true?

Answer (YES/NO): NO